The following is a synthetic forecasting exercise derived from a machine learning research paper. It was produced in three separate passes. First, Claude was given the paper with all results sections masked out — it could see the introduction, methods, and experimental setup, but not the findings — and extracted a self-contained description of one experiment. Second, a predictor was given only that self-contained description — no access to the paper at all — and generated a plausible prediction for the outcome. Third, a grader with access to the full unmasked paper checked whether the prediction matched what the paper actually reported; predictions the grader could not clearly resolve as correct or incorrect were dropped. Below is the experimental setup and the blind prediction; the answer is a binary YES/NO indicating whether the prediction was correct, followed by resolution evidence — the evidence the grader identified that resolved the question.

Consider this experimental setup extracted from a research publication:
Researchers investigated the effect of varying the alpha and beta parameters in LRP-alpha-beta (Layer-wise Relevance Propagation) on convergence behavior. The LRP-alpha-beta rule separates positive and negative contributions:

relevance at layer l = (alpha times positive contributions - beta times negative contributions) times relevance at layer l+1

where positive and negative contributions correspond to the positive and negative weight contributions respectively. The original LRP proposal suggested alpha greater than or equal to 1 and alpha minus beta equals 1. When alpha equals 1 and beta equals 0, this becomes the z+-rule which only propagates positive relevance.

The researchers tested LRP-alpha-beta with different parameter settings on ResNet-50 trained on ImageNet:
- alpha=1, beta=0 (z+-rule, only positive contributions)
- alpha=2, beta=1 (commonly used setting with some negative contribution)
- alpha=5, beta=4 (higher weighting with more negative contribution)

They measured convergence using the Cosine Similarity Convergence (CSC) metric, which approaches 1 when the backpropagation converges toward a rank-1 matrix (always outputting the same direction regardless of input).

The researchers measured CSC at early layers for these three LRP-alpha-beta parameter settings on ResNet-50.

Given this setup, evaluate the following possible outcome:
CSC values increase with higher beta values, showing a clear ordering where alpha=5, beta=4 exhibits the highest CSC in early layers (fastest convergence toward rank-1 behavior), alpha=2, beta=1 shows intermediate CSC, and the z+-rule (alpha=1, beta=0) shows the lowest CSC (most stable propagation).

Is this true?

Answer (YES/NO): NO